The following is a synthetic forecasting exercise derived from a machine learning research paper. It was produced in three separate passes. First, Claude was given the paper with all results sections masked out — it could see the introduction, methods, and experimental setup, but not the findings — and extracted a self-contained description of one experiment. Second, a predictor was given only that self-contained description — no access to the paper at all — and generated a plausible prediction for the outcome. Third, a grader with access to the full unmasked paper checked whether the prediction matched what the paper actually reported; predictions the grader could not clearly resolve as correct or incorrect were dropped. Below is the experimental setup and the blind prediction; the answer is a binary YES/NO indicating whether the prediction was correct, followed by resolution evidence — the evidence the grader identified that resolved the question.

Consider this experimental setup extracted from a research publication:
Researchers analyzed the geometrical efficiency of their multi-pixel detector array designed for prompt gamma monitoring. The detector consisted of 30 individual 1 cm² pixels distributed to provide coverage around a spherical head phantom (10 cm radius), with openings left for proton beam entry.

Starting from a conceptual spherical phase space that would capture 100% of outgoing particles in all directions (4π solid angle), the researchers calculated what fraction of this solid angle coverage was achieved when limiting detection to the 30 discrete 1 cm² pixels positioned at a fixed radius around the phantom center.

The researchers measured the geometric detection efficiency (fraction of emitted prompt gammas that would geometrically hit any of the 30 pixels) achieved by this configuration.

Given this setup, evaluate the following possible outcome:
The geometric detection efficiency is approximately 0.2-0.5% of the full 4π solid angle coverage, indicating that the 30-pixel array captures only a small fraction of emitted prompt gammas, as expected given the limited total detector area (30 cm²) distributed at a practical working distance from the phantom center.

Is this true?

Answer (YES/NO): NO